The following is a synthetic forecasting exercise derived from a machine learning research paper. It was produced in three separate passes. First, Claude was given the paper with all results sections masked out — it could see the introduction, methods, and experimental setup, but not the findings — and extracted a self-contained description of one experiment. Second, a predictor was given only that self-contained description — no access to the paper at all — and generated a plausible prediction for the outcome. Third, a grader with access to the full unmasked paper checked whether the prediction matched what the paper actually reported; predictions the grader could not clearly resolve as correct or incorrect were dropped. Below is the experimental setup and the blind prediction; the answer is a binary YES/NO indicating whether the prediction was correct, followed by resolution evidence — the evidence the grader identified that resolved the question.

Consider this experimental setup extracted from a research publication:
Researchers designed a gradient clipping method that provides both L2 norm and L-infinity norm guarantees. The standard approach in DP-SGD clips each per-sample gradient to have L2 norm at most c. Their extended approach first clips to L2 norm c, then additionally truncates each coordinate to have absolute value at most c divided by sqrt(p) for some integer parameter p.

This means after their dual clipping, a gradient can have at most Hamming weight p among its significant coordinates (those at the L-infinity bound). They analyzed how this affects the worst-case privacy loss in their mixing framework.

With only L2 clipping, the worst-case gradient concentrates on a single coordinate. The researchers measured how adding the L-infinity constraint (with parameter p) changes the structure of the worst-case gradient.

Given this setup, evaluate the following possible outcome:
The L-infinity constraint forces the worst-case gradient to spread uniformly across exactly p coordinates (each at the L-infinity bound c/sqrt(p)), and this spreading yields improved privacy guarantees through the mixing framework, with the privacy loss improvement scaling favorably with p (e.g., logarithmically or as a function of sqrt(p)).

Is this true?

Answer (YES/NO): YES